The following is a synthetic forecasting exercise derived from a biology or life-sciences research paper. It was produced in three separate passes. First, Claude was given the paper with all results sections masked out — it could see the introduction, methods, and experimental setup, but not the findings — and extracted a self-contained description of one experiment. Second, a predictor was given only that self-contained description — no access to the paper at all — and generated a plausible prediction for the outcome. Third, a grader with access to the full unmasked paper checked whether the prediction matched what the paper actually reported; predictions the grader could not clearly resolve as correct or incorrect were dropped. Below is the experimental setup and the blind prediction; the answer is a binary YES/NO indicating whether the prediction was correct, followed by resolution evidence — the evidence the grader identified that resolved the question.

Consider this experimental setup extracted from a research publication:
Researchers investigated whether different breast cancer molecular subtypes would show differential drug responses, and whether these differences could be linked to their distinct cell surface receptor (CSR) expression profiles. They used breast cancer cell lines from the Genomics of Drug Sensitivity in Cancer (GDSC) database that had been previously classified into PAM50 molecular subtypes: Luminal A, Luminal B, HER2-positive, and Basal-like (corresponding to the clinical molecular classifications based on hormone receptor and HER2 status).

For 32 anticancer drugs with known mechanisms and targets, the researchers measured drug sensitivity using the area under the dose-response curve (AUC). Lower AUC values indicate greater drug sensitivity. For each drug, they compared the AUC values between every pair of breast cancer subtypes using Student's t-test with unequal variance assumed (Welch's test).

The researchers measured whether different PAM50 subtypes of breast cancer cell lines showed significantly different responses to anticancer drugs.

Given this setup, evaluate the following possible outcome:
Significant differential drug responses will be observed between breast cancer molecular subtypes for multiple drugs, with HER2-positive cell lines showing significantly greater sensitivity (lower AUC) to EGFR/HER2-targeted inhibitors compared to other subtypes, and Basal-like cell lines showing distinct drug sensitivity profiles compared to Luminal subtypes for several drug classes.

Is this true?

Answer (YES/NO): NO